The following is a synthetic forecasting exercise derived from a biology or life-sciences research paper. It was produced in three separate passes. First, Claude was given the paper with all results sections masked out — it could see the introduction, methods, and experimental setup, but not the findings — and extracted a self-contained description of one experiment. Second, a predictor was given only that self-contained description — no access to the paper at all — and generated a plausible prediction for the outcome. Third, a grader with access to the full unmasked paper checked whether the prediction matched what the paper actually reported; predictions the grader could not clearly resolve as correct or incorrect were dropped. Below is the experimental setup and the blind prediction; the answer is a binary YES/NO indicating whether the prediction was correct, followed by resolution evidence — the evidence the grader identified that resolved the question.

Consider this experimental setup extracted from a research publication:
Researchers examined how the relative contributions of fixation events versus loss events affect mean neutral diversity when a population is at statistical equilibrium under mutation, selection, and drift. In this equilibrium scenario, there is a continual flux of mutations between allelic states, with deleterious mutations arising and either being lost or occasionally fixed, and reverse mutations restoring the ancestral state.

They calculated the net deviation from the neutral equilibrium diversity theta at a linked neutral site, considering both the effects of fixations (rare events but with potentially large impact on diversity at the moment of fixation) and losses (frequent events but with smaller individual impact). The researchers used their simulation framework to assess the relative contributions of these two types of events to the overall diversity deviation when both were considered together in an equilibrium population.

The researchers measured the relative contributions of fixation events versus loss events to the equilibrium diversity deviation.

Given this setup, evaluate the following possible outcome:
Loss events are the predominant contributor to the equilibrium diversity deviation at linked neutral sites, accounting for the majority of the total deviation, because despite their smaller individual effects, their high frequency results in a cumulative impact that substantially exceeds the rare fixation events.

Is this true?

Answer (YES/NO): NO